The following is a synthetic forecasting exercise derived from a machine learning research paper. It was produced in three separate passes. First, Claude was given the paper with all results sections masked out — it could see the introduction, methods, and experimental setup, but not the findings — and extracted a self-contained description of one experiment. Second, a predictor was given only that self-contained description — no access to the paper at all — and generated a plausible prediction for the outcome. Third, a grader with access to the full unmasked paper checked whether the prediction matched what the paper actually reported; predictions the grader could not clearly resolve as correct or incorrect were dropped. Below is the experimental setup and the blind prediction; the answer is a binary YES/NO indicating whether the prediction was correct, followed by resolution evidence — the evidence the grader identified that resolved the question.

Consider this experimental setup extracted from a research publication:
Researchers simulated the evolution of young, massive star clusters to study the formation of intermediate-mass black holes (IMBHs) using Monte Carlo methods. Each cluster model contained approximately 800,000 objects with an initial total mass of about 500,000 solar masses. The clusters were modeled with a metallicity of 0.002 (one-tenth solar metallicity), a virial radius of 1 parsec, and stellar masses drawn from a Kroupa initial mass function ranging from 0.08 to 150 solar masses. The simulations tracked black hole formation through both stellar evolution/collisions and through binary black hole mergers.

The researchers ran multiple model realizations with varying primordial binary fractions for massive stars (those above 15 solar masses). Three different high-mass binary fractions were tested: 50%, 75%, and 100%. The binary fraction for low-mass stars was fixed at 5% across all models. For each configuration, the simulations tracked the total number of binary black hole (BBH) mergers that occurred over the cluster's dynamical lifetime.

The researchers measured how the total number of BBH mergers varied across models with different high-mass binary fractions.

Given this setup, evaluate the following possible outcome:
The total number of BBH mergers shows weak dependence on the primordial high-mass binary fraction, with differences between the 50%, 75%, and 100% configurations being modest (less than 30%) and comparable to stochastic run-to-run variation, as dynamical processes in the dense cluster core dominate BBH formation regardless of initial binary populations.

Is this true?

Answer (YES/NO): NO